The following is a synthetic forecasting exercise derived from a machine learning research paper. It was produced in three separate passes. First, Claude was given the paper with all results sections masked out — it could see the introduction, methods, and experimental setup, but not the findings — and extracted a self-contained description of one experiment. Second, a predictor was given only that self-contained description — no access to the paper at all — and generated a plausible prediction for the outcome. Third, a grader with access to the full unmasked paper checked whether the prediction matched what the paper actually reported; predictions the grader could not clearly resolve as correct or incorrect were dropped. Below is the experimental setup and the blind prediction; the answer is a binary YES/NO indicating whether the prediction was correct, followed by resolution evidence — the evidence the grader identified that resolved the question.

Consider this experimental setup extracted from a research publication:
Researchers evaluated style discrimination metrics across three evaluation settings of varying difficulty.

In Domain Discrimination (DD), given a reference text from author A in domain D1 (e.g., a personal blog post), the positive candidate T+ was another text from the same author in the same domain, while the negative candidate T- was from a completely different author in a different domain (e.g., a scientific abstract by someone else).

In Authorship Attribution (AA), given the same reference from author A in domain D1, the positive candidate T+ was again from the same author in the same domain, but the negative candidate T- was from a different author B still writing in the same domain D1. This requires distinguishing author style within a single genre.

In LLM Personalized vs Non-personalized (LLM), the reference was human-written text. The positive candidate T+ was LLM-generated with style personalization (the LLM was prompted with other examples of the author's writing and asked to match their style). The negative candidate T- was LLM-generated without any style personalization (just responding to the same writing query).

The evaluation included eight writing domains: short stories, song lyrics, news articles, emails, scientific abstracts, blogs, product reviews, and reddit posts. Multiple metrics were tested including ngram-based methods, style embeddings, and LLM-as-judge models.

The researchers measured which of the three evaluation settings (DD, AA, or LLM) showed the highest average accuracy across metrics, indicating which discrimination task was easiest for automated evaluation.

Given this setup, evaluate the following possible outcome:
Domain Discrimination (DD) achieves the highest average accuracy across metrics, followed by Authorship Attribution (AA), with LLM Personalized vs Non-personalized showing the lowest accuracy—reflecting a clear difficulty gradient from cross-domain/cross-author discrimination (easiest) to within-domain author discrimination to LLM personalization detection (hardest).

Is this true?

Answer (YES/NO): YES